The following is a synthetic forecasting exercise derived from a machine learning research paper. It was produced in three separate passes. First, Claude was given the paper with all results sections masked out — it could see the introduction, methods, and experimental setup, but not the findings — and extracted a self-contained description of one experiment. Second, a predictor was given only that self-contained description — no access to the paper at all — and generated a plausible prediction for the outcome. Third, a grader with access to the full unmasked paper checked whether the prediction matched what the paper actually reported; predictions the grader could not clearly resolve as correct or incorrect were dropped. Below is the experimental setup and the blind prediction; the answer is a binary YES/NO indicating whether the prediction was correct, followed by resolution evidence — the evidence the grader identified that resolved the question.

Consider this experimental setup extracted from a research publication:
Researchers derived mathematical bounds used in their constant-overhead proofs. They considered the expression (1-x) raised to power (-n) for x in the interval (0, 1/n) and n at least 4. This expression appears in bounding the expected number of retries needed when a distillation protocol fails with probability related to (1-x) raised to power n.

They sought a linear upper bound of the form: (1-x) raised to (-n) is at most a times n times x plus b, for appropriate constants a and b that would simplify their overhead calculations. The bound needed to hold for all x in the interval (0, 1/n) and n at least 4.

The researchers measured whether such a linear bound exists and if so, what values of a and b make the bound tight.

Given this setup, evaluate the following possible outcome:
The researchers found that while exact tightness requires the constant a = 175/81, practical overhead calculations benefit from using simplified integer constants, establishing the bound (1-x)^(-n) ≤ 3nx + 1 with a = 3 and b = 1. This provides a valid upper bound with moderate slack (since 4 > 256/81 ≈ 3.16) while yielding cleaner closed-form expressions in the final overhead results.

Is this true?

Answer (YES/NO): NO